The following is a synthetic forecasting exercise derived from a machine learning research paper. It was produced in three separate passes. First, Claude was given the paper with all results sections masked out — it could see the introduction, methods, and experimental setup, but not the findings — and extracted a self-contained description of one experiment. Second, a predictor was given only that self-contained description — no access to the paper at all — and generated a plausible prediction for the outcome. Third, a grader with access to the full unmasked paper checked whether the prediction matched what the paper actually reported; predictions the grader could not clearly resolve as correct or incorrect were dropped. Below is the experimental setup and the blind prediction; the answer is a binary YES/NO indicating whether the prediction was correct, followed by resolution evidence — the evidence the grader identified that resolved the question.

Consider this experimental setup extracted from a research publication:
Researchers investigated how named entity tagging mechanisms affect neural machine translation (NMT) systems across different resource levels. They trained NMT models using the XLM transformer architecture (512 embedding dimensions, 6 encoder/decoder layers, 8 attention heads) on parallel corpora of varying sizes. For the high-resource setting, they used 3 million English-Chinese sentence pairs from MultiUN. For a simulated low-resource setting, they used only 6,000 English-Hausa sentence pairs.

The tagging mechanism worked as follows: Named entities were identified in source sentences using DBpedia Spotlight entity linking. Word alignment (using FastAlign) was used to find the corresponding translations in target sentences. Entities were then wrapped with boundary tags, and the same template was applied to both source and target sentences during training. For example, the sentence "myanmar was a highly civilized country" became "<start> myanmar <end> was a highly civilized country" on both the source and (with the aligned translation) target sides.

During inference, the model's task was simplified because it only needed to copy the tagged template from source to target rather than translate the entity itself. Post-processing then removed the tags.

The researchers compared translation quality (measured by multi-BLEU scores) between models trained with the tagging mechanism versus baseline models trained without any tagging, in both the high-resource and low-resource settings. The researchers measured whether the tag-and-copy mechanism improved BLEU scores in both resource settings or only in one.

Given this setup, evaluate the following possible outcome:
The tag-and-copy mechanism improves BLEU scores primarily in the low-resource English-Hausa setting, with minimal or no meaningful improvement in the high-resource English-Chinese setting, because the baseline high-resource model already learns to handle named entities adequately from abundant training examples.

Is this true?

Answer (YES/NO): NO